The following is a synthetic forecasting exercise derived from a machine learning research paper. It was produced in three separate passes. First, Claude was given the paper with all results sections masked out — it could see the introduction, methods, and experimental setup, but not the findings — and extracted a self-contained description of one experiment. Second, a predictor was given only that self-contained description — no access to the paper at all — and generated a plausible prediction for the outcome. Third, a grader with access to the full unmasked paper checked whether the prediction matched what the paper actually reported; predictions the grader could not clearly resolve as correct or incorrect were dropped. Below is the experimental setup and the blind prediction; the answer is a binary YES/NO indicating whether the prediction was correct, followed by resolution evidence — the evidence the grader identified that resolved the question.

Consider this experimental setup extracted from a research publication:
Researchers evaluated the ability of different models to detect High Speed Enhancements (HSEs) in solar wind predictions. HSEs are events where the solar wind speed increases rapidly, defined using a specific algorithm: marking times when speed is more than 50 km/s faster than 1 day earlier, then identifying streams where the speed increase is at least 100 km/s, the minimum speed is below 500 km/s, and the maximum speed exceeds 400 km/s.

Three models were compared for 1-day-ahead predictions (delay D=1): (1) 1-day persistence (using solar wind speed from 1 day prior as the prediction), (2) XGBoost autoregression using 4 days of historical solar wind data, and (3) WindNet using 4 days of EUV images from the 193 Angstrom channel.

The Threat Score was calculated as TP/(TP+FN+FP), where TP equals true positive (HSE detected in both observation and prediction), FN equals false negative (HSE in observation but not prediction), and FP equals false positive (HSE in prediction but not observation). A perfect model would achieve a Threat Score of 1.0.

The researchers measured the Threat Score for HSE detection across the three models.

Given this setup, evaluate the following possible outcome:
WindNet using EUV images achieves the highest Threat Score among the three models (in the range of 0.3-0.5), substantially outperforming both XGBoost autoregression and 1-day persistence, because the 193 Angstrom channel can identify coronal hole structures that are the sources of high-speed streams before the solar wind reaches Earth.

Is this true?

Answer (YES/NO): NO